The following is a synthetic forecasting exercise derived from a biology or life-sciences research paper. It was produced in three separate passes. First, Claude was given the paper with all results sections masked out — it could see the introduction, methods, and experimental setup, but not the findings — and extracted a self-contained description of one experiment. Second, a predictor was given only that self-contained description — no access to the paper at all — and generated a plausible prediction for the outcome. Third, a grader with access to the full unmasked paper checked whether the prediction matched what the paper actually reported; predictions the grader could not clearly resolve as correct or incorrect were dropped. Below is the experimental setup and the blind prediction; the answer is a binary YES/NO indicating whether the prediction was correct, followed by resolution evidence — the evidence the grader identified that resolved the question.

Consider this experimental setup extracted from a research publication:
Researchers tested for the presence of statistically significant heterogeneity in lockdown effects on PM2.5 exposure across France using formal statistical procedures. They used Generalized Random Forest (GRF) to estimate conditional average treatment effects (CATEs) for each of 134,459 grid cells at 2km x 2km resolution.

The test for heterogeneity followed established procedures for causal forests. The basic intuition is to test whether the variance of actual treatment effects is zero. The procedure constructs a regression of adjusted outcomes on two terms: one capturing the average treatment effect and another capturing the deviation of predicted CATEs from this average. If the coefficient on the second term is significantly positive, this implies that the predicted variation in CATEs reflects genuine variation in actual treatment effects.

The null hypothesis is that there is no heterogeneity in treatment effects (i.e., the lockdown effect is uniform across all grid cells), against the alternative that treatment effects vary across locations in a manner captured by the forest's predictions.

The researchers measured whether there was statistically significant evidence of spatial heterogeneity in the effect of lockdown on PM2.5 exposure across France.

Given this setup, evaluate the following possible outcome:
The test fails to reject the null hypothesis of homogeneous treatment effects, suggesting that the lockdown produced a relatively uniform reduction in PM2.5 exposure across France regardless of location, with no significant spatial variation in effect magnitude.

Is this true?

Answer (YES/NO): NO